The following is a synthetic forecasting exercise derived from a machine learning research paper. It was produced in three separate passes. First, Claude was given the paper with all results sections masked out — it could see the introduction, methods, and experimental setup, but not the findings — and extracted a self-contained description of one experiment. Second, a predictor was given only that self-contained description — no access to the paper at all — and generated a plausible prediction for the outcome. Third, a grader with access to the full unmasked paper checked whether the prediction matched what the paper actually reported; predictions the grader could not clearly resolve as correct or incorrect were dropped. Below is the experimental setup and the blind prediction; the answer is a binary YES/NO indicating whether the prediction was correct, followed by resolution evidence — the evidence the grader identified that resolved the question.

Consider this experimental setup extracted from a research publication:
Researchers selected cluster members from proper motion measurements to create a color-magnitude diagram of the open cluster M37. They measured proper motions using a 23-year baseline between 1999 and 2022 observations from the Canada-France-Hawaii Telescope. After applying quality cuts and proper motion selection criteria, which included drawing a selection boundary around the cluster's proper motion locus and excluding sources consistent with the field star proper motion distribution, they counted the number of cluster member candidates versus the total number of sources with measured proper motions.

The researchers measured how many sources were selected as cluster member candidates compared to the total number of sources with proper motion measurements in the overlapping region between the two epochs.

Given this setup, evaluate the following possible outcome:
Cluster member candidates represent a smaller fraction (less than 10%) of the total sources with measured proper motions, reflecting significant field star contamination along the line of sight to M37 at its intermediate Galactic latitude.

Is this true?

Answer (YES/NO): NO